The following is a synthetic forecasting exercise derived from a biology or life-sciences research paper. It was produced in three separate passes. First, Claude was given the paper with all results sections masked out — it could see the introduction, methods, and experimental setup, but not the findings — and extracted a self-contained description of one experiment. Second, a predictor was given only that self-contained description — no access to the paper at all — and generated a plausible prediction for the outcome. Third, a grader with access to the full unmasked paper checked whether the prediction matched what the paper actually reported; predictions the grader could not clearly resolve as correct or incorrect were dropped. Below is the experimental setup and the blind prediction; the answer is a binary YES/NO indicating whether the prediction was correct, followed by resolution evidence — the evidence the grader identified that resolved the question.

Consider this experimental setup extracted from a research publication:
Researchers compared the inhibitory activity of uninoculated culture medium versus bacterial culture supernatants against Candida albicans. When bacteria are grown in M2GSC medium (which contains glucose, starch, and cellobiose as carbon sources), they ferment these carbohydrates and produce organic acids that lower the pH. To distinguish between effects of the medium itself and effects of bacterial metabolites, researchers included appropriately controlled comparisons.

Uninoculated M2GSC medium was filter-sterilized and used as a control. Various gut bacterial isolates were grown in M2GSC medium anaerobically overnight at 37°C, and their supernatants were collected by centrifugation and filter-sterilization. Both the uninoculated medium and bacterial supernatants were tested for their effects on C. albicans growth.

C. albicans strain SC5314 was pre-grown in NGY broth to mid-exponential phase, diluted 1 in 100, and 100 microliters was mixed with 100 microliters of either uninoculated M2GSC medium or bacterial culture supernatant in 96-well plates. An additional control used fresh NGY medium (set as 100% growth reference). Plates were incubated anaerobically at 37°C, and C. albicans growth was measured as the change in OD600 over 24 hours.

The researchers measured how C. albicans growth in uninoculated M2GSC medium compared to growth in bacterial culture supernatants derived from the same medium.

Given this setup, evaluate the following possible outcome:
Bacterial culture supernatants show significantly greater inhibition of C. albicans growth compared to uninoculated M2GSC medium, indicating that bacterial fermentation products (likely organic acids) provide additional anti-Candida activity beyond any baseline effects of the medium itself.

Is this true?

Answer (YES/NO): YES